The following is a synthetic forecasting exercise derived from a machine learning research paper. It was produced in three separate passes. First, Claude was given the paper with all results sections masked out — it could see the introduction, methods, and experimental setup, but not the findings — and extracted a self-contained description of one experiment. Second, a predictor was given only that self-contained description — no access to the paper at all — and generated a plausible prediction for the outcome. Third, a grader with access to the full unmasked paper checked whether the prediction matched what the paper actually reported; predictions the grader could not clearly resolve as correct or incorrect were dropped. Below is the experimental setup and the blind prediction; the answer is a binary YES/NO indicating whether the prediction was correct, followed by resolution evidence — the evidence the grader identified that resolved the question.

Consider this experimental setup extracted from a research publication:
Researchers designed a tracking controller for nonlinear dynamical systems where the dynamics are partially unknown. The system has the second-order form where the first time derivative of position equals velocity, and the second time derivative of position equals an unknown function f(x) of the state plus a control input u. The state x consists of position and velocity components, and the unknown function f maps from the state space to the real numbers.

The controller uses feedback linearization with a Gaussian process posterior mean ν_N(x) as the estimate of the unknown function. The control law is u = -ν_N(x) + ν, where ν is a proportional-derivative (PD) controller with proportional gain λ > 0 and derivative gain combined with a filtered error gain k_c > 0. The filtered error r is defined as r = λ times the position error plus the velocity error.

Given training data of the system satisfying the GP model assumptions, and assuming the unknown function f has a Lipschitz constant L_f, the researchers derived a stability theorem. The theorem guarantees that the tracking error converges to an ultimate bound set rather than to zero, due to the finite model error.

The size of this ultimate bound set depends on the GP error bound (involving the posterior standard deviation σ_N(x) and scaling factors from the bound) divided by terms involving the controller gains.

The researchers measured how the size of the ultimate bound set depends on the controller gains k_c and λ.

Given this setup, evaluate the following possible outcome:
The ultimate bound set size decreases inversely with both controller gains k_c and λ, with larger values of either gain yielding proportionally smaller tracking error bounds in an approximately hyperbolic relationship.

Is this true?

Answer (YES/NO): NO